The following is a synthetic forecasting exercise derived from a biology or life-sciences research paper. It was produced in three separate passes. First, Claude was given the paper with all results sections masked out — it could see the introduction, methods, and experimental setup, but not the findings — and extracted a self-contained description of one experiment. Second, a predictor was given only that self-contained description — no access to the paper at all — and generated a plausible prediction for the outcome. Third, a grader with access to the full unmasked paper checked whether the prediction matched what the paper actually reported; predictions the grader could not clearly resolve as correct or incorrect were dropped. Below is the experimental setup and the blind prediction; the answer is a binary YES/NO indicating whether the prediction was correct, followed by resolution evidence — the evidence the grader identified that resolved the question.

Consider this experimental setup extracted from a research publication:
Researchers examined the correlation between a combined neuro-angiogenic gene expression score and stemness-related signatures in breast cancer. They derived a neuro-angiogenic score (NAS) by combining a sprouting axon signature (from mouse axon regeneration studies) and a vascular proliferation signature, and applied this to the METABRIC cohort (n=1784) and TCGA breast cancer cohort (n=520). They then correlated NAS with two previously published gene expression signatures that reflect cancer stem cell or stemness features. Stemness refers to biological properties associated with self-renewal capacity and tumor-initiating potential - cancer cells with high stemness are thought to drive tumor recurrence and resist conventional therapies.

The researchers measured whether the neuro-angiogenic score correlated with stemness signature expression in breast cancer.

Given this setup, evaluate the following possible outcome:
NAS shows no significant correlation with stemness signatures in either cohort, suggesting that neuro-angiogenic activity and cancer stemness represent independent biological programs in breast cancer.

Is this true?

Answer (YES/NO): NO